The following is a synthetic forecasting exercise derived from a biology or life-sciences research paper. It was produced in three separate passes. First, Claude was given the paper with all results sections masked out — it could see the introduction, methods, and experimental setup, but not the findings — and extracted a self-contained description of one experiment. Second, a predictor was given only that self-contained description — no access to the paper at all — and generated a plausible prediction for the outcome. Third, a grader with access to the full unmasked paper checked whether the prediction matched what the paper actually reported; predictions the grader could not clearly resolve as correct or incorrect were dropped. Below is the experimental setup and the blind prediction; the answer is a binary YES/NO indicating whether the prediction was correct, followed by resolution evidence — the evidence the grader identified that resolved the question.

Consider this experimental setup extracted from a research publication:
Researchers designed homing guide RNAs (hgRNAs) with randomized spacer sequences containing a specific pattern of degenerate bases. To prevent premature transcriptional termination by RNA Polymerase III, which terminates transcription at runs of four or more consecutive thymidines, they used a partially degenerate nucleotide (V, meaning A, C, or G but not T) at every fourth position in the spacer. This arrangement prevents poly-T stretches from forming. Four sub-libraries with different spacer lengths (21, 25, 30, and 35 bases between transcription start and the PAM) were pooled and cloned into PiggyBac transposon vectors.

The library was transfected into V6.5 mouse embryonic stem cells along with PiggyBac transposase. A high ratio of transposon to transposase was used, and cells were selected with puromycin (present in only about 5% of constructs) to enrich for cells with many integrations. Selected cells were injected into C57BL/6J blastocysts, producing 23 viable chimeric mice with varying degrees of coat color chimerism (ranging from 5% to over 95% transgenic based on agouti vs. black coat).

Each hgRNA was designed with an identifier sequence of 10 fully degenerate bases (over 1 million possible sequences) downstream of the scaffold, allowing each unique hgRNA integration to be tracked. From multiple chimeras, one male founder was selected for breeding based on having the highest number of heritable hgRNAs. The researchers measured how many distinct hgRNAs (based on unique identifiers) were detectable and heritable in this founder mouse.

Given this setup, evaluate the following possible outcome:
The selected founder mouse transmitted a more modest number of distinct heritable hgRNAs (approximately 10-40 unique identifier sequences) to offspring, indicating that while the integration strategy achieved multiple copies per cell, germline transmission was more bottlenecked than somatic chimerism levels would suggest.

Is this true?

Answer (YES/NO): NO